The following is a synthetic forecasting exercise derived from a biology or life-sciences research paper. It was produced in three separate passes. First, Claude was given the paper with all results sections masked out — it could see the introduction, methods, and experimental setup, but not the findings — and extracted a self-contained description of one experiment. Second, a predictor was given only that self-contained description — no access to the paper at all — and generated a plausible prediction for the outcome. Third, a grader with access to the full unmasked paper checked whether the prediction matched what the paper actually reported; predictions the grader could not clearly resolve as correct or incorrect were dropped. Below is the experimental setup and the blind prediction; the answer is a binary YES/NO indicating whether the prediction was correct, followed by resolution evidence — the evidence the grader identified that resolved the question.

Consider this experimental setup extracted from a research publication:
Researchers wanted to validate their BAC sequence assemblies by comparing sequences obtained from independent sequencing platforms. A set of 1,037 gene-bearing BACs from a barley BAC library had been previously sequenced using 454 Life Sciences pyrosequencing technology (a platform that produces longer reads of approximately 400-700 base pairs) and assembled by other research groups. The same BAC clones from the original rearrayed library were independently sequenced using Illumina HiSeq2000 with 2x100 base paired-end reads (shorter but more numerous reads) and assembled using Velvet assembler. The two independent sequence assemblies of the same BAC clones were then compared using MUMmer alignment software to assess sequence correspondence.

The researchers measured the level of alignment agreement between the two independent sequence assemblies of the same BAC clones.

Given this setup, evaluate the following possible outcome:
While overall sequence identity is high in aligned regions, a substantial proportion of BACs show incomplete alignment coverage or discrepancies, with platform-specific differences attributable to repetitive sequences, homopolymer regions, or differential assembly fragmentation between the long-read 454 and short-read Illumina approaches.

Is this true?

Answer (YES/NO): NO